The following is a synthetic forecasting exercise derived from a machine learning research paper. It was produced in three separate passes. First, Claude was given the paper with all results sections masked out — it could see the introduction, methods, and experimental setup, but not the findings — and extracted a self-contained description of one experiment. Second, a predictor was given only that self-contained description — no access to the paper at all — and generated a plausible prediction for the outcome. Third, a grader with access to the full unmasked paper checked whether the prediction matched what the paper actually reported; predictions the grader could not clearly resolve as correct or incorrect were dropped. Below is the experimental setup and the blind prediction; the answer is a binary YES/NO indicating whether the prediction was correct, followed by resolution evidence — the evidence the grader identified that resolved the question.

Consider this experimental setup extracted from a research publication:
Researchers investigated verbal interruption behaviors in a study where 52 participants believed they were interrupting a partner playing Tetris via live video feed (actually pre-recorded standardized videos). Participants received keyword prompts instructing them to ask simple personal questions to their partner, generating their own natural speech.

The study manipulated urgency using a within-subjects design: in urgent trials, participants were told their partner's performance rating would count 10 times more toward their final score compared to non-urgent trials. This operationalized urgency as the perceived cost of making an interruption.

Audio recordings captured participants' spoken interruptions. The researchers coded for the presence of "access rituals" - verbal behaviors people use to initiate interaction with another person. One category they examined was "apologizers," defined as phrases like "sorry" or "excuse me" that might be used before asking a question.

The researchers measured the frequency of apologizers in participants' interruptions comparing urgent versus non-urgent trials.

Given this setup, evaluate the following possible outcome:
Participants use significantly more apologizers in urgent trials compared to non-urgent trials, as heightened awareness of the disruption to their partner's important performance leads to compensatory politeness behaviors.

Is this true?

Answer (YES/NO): NO